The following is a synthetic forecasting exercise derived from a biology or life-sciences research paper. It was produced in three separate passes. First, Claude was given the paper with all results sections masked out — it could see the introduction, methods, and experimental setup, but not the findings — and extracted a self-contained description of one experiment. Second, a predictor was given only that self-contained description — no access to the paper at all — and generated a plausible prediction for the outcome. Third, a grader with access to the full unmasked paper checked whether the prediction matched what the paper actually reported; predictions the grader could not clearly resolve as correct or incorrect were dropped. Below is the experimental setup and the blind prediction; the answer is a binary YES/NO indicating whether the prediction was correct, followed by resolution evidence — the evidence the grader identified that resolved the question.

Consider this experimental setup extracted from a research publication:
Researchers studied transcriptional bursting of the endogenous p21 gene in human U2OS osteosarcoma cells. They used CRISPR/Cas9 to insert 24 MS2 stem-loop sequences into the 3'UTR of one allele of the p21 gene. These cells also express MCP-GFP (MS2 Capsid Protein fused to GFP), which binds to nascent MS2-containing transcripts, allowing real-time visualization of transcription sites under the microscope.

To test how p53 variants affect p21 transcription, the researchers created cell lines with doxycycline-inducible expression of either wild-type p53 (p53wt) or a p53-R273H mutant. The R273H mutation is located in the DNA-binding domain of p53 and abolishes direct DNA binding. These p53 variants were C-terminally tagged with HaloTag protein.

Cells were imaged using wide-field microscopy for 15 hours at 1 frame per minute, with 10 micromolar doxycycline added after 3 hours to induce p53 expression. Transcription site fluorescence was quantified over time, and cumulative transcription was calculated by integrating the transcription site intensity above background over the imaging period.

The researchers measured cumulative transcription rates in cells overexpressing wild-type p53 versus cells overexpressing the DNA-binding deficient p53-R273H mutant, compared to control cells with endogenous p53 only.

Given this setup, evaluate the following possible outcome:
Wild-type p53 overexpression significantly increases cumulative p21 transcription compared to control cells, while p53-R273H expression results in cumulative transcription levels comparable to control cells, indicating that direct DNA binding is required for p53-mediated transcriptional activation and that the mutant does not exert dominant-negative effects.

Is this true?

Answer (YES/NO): NO